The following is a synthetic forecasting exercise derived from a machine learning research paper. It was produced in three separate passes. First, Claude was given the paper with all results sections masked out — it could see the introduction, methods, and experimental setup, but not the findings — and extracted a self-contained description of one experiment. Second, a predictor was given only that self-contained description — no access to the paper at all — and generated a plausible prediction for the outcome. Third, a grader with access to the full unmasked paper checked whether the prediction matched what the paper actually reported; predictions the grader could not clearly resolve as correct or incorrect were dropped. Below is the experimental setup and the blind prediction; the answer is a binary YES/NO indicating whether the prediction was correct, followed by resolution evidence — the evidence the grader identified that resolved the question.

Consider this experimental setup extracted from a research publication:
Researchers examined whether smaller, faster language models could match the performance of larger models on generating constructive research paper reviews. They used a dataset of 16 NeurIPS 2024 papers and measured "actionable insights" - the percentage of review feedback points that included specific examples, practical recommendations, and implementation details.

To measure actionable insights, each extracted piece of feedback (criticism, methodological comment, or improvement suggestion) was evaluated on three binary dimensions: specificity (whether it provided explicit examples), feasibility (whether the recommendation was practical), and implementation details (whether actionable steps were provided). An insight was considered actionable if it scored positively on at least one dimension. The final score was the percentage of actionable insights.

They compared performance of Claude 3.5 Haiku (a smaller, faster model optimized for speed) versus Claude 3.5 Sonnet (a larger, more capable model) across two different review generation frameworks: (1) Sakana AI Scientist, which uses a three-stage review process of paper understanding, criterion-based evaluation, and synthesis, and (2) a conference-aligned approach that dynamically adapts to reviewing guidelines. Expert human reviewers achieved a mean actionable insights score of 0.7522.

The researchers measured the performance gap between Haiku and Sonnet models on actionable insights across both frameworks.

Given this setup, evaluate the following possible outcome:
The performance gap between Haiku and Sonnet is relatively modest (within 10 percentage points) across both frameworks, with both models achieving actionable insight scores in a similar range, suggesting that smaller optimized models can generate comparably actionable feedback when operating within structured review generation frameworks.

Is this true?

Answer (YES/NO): NO